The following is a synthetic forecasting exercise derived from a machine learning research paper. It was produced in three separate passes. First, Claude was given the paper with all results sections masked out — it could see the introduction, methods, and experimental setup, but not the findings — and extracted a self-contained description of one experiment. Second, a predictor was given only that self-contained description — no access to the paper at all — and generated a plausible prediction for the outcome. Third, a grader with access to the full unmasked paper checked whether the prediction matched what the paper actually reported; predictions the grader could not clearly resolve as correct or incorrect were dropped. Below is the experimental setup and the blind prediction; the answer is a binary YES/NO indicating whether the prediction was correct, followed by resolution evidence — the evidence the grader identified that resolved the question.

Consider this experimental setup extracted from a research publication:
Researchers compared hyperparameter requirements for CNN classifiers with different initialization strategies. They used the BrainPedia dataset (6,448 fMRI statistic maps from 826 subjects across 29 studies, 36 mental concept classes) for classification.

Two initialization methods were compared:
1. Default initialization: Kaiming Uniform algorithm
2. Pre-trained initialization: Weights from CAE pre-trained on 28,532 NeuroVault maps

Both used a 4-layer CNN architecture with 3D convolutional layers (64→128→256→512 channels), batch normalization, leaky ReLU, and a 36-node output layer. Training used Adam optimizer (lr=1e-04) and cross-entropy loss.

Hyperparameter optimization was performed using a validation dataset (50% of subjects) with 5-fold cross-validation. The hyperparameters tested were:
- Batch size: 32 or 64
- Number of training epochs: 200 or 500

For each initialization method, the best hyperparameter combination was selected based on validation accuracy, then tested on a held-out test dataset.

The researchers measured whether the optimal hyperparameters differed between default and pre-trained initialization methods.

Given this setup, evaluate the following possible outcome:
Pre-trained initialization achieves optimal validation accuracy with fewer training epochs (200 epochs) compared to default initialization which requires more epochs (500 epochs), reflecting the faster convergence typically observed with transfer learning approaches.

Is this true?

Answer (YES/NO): YES